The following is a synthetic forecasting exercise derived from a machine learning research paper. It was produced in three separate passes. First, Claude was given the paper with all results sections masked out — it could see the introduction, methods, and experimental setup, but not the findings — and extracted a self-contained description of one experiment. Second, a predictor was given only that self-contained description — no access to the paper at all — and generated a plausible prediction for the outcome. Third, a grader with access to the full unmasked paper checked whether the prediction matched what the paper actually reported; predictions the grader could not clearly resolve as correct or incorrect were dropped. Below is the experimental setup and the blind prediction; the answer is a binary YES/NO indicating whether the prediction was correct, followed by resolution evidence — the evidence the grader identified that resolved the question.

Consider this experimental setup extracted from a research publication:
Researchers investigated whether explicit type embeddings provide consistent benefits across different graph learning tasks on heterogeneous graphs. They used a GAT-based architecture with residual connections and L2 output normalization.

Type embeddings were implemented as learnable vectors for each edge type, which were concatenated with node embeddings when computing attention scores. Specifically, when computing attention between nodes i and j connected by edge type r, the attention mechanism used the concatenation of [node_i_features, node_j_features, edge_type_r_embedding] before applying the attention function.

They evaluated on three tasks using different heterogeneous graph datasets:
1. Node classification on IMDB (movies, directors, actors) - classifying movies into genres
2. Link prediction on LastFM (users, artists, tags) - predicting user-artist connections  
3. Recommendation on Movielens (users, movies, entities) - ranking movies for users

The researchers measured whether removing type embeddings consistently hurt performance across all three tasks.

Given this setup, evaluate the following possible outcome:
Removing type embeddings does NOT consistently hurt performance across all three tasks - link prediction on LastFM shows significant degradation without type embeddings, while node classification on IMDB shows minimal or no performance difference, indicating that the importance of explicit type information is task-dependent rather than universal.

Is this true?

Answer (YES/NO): NO